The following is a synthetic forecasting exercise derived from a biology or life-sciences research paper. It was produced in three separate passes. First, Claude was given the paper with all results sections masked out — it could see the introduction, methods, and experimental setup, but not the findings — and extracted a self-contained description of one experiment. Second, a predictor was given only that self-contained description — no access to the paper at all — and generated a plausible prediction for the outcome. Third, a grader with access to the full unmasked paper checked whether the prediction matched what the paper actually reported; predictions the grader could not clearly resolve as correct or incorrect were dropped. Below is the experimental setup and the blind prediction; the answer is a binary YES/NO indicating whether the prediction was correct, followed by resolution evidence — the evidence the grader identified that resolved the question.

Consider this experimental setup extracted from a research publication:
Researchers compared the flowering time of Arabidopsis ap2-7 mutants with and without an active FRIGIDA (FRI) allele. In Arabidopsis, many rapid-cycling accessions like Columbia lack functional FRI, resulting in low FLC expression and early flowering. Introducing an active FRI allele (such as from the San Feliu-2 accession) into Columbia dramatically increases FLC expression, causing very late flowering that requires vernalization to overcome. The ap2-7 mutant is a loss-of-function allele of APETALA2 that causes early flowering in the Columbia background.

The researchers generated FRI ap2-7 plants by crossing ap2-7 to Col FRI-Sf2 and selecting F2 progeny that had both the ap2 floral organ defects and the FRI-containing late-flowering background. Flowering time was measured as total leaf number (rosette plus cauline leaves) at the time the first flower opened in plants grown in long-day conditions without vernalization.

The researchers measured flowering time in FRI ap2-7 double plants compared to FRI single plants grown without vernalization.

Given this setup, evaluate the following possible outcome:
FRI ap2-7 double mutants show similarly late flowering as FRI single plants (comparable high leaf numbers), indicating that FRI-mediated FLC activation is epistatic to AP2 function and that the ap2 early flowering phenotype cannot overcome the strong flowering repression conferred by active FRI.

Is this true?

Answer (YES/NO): NO